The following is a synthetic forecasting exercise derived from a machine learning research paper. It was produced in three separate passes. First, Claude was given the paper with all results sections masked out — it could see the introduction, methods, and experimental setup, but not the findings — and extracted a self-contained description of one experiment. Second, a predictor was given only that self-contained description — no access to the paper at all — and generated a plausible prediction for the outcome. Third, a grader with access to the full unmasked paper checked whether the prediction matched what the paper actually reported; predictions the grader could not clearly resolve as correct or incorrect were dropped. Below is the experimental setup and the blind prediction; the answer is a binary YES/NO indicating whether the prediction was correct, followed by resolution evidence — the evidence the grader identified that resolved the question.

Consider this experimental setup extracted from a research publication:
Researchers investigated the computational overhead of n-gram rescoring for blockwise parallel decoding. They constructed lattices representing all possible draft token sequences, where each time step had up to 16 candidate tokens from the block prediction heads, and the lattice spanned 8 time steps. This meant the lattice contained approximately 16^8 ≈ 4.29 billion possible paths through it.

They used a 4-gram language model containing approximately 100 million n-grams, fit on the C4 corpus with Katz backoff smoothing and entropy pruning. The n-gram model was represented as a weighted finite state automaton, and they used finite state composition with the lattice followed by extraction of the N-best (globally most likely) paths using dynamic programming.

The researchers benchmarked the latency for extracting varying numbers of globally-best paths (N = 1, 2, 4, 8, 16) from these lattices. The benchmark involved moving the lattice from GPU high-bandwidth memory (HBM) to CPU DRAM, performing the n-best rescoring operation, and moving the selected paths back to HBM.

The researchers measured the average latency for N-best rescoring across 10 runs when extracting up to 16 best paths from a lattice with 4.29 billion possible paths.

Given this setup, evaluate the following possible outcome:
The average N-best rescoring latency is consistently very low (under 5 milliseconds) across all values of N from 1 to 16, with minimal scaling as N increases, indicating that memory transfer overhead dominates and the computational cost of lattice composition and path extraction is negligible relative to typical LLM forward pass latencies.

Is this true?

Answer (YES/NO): YES